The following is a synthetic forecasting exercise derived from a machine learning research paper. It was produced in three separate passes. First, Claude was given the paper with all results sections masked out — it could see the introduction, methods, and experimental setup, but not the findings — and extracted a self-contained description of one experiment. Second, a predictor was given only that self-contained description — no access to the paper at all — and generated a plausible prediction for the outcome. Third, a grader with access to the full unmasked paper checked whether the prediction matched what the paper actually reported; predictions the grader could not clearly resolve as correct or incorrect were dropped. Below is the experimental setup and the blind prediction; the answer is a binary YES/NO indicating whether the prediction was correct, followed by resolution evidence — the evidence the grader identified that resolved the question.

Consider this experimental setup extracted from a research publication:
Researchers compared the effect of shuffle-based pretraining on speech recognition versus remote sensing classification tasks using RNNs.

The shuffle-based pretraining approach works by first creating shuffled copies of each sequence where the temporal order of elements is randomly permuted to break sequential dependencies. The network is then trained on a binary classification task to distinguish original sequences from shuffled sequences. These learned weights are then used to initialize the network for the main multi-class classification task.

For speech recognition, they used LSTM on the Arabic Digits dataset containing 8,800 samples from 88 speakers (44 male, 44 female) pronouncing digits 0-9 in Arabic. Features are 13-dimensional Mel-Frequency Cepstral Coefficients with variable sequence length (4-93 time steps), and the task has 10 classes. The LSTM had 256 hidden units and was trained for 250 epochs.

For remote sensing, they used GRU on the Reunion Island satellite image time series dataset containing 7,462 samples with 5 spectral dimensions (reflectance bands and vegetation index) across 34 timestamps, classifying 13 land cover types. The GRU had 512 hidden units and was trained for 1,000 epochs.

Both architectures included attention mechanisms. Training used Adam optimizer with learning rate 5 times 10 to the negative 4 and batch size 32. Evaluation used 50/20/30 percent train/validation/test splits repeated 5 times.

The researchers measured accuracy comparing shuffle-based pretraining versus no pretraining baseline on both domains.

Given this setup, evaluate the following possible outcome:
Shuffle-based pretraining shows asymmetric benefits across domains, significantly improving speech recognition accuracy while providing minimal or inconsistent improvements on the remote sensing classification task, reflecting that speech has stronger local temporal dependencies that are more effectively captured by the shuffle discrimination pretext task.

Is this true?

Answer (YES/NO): NO